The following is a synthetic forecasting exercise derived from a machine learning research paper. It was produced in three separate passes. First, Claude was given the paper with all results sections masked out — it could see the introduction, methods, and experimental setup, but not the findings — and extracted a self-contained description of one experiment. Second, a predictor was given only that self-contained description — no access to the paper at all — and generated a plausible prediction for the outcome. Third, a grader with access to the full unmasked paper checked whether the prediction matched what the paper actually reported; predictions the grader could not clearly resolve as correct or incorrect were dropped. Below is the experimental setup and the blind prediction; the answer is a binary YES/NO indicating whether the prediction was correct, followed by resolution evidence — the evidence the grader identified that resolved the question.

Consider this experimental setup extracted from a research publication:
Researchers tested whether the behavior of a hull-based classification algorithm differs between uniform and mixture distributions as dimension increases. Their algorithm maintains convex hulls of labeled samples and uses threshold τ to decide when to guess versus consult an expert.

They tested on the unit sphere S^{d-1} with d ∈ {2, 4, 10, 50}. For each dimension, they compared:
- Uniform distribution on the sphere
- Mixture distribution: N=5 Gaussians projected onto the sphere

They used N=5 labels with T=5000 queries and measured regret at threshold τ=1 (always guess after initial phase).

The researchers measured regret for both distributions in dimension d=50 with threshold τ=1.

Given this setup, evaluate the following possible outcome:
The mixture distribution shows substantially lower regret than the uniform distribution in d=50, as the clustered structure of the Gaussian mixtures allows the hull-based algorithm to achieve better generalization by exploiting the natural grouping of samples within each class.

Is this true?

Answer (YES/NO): YES